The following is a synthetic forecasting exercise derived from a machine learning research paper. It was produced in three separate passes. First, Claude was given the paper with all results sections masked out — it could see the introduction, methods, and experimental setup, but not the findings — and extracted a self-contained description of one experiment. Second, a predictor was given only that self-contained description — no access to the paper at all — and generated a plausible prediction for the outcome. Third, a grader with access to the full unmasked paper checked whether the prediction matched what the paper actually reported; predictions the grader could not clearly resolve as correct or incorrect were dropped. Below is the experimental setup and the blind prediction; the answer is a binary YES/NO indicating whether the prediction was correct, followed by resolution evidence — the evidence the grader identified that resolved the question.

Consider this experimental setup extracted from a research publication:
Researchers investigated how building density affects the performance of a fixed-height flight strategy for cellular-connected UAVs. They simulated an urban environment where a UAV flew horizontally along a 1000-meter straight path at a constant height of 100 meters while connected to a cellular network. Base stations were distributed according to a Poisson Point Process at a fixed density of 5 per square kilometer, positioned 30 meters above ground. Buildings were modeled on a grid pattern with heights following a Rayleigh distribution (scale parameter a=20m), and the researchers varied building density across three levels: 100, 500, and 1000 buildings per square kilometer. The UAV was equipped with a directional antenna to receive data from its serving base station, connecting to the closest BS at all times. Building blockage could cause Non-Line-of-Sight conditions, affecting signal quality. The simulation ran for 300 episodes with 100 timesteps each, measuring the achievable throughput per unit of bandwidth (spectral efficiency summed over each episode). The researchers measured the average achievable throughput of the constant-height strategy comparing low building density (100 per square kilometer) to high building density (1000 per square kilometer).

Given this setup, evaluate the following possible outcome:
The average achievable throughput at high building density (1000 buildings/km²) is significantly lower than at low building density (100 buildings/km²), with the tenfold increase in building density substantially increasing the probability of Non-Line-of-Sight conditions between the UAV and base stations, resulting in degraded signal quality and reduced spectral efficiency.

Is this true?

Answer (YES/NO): NO